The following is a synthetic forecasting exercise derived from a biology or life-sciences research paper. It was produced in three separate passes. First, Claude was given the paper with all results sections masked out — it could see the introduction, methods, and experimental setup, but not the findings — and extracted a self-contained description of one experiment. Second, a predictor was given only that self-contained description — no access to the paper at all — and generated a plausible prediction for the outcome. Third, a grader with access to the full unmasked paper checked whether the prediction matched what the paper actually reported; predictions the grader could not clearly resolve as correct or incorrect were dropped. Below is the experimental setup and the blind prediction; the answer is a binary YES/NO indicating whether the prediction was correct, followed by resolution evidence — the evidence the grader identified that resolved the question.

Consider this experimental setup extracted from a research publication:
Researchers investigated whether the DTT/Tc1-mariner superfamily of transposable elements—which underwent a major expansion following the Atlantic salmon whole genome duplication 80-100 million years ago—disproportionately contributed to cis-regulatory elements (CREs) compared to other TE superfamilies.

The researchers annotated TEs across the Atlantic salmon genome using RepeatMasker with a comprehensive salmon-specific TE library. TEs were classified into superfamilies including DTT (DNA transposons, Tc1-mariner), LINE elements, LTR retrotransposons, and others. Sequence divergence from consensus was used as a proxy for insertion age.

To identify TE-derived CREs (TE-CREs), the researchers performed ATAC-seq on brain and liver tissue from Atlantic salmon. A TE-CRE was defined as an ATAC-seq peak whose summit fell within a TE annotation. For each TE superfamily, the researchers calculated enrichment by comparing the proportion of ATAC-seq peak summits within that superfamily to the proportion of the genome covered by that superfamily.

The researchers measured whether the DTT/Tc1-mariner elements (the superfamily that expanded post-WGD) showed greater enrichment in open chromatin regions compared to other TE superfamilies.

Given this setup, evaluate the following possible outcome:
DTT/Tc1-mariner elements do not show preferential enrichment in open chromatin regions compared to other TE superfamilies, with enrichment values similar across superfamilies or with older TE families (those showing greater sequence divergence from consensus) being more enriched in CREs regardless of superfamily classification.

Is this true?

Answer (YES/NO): NO